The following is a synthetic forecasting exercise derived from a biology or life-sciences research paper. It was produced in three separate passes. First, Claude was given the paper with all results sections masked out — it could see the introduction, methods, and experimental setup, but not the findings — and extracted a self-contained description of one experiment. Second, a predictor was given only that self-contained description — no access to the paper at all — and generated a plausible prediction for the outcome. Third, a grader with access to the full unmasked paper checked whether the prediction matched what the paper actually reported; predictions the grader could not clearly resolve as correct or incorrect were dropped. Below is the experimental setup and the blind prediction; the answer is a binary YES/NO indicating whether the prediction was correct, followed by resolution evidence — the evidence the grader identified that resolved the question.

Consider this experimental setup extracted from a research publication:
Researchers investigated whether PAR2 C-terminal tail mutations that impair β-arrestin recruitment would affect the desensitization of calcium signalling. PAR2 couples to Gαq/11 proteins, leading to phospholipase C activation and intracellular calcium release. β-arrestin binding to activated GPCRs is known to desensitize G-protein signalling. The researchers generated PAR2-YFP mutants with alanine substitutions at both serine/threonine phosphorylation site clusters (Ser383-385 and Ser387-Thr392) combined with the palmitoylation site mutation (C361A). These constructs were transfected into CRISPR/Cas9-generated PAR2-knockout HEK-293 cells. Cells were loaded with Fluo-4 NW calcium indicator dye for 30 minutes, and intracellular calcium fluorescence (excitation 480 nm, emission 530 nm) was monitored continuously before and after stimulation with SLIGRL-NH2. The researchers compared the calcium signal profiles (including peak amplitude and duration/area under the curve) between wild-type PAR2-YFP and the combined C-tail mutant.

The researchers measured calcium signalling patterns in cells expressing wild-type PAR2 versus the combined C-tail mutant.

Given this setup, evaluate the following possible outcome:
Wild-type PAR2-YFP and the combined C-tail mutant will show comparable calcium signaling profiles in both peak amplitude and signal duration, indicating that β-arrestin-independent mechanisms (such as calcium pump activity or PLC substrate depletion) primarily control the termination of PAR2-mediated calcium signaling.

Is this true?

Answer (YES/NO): NO